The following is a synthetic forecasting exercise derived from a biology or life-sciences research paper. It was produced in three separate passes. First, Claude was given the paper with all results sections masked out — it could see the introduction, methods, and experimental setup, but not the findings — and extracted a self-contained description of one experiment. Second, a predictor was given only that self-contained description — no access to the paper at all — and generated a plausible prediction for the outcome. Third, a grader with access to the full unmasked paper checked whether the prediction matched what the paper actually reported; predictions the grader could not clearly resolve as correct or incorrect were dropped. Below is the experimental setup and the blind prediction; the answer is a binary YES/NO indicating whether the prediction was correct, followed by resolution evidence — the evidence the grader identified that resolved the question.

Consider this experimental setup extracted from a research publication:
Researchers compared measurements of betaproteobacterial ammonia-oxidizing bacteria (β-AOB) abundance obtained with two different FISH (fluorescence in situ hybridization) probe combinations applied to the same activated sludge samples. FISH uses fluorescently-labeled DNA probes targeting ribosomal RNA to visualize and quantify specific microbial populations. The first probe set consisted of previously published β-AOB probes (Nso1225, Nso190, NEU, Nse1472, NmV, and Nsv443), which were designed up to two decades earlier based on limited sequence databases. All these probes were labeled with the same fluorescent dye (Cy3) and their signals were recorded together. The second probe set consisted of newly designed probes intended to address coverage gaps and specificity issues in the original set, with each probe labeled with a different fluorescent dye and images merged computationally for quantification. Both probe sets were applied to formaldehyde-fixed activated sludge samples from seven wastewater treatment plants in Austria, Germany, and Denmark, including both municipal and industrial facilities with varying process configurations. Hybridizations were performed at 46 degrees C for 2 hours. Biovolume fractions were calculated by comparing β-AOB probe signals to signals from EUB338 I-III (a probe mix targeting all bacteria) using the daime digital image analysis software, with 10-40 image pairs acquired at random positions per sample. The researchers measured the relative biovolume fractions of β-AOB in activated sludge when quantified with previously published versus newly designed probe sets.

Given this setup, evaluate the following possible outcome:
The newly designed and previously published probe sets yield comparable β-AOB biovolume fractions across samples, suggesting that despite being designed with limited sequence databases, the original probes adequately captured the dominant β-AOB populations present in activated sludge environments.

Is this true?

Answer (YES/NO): NO